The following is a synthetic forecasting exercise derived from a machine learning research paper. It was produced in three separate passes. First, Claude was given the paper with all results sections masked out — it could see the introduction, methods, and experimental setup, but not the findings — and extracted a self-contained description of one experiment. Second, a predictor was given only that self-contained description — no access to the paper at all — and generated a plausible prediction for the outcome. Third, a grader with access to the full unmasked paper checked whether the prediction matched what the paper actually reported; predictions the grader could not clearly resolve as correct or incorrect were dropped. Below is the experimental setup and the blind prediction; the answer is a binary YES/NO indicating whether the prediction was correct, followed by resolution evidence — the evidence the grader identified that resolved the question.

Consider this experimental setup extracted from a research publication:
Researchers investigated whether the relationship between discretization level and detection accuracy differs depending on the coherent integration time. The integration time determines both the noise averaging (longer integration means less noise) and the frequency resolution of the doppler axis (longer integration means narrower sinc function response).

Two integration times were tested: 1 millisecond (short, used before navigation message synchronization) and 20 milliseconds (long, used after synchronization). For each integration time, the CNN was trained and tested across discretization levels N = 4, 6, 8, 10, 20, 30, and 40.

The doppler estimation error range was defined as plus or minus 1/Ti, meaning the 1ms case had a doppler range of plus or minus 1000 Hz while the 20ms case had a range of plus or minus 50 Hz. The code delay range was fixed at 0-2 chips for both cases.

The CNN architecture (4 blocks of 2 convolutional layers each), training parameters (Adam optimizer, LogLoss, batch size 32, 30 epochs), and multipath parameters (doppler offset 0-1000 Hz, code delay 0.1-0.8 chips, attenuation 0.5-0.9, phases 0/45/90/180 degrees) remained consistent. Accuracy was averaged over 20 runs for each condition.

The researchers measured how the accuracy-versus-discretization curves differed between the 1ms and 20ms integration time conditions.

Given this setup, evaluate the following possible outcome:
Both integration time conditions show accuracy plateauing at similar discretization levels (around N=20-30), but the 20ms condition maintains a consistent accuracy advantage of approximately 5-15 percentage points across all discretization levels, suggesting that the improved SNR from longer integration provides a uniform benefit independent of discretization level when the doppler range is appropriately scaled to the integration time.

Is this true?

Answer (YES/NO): NO